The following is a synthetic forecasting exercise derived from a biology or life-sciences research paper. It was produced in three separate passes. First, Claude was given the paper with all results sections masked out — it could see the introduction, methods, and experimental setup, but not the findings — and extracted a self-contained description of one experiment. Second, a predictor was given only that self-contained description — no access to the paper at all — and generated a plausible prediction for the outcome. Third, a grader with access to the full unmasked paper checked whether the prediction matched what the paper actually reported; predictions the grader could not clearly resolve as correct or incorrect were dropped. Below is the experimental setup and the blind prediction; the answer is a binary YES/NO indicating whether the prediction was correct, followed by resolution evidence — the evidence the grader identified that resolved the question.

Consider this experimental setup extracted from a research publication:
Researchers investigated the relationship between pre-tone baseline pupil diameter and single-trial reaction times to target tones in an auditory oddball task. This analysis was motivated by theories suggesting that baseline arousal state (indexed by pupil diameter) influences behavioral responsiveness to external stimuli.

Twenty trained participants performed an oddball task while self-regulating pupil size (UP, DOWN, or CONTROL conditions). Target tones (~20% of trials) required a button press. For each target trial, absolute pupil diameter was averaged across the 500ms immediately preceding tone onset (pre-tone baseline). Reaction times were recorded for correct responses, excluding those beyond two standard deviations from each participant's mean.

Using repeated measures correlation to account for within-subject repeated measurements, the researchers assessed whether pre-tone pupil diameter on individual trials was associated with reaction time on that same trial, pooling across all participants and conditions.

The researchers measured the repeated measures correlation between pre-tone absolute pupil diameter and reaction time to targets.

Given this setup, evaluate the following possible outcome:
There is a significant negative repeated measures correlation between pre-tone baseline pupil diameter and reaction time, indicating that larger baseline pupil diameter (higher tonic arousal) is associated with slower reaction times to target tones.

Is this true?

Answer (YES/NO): NO